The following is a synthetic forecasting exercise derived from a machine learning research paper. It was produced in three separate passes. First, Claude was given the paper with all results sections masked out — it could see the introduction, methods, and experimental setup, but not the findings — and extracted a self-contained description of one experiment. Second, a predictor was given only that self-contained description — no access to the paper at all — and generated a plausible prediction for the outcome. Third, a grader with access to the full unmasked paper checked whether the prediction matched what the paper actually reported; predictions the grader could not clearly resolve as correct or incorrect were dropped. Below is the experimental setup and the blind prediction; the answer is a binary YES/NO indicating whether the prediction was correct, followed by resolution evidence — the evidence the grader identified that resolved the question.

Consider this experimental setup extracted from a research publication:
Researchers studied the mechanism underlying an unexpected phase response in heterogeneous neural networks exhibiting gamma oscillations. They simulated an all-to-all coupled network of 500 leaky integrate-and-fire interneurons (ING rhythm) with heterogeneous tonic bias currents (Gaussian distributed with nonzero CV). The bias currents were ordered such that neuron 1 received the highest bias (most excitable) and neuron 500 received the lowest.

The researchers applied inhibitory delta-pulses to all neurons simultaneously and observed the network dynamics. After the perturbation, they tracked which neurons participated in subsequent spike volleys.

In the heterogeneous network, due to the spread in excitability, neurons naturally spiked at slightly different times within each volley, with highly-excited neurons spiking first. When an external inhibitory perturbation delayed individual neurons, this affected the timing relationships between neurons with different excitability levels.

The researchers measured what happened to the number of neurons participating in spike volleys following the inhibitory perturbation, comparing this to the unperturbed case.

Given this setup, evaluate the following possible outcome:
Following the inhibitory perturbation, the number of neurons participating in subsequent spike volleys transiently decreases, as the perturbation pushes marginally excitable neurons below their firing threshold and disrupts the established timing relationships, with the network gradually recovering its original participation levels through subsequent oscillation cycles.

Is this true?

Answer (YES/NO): NO